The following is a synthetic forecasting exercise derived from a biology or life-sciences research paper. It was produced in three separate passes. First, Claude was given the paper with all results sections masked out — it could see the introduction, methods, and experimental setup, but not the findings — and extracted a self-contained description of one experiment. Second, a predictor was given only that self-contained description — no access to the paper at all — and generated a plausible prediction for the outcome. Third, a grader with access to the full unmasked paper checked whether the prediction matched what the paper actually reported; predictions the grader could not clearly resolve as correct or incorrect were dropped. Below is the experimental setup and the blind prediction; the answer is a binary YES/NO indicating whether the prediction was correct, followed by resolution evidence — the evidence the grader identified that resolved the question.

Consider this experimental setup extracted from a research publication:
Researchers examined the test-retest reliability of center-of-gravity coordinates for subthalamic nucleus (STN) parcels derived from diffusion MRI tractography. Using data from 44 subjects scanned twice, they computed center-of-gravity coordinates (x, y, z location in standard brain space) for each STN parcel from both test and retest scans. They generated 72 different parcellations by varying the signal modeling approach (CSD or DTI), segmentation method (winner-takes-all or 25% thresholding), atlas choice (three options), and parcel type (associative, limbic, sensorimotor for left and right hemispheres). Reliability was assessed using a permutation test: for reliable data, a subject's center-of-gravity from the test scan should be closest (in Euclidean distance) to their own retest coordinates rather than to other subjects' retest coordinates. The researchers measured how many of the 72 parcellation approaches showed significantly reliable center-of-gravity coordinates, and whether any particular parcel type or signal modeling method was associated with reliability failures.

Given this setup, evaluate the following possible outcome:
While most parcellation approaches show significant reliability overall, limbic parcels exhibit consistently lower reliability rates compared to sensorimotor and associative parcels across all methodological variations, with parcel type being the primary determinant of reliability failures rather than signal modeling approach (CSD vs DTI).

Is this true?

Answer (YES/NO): NO